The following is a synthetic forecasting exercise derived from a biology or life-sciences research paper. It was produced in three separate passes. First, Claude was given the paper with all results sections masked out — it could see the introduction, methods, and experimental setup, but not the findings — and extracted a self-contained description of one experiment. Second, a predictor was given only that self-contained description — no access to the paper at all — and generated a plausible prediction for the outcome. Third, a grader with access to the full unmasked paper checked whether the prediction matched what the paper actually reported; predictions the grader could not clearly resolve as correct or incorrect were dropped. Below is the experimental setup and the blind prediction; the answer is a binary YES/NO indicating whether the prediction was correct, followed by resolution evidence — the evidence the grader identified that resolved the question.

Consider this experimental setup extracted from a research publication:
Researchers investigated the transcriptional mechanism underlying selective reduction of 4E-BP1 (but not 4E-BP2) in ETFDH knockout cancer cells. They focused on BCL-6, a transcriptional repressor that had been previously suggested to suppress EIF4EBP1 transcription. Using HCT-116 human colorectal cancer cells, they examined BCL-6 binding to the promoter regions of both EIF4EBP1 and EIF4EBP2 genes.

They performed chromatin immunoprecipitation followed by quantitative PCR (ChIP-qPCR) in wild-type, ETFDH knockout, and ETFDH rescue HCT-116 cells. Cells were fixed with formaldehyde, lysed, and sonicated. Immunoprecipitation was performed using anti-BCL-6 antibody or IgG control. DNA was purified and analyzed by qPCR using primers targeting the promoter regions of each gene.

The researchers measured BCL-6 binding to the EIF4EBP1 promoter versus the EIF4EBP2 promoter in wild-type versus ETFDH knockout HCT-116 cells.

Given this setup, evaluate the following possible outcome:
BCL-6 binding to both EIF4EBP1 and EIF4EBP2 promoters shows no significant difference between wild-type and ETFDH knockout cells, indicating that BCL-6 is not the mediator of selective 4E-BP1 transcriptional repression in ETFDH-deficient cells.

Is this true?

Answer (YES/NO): NO